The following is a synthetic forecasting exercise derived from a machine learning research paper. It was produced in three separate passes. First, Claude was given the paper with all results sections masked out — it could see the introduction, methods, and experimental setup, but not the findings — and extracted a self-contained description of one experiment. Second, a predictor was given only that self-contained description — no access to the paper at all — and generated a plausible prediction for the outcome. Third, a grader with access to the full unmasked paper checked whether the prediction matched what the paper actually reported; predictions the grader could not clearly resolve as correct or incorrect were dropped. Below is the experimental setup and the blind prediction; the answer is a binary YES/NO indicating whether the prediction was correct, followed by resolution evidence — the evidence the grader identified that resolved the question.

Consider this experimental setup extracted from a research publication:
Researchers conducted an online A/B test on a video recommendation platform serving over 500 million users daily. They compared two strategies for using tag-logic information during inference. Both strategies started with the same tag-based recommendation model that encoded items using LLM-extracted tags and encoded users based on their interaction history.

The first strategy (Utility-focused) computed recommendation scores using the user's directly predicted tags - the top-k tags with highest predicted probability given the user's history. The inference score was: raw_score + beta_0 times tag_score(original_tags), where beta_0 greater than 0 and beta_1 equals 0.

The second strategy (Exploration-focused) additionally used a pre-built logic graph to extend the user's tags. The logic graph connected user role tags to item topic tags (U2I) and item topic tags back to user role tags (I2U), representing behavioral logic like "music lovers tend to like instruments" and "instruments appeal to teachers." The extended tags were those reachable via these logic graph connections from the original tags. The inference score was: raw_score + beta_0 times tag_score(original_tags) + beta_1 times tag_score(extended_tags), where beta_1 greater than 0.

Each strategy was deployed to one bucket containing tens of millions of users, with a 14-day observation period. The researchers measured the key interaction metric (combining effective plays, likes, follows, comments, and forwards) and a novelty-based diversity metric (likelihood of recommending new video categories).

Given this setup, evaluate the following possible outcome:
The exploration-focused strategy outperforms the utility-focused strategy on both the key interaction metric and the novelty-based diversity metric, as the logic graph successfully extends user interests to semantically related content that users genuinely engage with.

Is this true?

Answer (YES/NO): NO